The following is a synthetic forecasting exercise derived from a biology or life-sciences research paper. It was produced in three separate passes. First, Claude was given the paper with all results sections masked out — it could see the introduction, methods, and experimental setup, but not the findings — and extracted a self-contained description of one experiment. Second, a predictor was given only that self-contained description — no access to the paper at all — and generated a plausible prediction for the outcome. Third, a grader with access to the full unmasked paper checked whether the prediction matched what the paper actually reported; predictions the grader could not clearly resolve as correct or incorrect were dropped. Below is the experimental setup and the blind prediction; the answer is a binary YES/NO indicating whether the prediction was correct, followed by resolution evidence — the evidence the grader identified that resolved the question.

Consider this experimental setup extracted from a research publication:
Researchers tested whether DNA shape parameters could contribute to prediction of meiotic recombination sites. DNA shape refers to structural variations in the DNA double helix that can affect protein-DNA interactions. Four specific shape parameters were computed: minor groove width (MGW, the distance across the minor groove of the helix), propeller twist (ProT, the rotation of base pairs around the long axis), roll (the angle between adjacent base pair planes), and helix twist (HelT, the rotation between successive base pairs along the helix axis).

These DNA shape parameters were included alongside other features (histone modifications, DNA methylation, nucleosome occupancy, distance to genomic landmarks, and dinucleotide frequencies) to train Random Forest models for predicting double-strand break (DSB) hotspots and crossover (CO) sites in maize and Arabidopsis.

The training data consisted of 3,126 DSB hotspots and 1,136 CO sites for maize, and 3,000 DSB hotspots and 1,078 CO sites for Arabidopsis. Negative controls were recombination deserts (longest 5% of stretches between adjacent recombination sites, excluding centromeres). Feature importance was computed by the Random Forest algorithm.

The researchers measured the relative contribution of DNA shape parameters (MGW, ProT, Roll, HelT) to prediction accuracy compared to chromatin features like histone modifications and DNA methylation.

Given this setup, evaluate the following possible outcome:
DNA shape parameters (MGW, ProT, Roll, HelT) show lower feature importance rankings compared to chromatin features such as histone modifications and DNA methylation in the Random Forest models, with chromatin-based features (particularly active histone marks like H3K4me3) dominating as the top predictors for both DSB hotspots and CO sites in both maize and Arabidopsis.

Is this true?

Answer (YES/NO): NO